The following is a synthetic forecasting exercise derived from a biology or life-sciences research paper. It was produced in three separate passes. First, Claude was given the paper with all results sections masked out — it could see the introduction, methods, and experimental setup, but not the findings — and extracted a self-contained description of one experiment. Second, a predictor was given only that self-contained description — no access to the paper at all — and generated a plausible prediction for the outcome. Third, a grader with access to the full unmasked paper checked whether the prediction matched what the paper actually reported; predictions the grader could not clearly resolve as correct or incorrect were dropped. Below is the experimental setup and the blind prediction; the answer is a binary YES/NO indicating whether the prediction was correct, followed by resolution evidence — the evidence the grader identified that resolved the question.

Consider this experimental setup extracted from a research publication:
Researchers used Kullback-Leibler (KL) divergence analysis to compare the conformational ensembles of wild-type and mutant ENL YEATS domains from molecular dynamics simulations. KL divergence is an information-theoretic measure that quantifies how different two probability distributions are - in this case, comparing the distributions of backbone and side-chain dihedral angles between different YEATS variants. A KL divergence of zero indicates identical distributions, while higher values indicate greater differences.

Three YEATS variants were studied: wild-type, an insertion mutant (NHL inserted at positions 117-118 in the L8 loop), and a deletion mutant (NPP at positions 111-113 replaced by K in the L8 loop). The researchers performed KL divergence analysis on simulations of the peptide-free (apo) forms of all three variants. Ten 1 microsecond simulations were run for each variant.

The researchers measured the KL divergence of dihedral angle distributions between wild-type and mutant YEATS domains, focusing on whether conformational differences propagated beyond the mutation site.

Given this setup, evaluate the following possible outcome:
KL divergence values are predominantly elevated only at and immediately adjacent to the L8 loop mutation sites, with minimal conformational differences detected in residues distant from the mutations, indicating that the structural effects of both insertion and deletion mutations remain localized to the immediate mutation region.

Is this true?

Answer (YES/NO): NO